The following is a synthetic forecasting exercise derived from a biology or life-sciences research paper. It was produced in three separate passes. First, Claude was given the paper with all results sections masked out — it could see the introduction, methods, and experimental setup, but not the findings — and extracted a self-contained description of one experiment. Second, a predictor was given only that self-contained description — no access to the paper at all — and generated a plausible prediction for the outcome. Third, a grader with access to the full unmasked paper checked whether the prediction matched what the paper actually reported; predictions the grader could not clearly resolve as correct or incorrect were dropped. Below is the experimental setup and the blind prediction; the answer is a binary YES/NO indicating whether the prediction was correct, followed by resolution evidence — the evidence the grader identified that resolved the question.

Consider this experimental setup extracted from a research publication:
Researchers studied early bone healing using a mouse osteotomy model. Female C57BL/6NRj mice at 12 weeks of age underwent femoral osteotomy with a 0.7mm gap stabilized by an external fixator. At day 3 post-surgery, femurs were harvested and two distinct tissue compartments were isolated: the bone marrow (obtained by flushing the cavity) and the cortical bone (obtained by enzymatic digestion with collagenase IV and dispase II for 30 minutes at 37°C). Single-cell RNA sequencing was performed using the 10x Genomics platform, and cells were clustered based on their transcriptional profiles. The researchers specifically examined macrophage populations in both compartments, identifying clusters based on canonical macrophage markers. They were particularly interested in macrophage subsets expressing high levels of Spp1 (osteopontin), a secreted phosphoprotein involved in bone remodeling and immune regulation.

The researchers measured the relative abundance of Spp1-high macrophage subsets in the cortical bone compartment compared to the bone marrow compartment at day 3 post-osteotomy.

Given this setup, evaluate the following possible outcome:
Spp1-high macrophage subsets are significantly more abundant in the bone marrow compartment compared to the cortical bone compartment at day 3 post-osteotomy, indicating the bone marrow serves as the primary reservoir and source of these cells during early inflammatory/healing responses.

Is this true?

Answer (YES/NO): NO